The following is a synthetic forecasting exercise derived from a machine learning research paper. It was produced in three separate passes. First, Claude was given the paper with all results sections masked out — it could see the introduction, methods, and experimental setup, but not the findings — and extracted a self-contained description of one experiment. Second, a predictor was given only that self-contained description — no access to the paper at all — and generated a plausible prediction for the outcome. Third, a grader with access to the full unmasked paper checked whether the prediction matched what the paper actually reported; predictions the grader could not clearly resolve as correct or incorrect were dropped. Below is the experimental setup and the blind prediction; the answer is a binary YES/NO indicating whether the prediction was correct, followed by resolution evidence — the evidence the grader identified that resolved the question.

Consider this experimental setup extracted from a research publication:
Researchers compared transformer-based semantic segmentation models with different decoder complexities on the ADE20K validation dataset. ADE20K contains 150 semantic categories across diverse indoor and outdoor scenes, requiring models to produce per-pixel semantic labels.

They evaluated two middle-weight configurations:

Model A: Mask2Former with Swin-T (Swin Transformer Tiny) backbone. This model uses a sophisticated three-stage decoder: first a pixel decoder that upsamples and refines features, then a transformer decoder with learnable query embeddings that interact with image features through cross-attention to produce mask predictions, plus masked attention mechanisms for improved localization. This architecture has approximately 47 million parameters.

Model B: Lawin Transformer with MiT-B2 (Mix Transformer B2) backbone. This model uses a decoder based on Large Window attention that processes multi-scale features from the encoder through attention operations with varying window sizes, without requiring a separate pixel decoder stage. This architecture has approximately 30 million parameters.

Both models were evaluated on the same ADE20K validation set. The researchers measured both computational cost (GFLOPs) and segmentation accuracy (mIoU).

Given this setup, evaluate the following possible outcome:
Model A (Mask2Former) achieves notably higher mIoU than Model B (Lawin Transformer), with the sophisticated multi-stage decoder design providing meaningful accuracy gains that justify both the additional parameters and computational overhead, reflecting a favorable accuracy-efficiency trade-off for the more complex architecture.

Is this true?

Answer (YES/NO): NO